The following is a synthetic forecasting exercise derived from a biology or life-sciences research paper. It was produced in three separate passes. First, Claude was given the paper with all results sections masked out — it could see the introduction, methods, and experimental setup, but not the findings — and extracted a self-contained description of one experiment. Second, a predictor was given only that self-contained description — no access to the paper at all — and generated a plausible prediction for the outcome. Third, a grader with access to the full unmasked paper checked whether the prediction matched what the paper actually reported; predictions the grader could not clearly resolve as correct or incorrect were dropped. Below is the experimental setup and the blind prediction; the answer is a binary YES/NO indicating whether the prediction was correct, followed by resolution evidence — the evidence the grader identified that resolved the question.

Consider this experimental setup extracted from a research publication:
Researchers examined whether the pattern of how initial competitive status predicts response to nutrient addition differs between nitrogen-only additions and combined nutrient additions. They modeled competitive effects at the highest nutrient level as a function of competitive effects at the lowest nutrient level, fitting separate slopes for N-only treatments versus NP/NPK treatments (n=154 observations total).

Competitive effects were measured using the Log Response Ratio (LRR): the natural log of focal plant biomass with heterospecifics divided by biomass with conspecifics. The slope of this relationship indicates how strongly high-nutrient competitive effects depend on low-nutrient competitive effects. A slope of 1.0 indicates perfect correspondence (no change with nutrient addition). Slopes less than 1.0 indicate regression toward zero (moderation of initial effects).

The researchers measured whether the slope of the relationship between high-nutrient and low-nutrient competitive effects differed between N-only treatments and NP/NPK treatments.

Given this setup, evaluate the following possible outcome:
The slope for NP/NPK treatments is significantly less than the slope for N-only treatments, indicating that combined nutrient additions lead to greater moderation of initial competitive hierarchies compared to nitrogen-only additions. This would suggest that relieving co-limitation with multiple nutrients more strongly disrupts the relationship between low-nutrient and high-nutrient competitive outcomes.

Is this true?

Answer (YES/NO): NO